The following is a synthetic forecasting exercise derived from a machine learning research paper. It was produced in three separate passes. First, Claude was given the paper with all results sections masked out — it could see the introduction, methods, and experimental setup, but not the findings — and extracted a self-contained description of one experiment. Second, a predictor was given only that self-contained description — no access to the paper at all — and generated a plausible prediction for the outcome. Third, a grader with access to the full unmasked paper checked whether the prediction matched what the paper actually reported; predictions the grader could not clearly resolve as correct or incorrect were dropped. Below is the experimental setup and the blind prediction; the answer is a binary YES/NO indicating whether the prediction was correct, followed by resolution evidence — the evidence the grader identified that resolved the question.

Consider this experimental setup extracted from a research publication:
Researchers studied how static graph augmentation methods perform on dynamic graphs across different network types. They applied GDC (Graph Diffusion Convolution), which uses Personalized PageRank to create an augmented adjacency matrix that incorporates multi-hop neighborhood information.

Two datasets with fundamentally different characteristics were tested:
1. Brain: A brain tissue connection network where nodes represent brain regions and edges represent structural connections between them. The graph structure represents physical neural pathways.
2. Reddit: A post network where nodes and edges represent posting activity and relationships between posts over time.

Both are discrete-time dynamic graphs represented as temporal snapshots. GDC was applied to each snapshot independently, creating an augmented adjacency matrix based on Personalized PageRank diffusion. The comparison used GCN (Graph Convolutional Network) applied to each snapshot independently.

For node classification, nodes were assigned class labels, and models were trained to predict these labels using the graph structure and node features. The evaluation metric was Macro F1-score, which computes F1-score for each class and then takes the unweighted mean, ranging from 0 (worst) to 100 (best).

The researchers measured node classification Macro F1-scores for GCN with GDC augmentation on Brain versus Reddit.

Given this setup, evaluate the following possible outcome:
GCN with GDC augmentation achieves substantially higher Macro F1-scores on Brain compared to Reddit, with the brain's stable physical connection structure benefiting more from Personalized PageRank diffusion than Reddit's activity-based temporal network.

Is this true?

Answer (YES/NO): YES